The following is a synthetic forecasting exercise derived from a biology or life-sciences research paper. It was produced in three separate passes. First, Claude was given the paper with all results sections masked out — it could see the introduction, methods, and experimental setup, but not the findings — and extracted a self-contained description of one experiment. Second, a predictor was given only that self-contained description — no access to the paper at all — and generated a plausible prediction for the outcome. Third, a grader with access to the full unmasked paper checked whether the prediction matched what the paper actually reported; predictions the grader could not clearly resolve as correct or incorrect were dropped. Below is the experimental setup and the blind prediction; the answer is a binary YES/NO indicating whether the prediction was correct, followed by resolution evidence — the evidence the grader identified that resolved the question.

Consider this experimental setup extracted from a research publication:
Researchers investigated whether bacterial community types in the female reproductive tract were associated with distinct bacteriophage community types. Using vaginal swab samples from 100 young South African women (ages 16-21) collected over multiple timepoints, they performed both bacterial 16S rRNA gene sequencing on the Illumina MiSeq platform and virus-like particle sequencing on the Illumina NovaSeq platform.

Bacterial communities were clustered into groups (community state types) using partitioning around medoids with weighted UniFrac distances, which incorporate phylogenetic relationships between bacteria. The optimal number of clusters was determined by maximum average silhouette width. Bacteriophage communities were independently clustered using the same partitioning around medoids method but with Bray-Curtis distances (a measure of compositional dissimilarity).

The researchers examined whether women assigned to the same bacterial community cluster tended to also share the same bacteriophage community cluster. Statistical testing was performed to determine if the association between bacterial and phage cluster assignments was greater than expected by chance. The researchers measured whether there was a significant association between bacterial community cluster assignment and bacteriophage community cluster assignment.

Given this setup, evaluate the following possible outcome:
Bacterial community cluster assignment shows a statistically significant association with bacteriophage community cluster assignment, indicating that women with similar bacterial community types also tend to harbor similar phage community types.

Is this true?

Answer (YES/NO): YES